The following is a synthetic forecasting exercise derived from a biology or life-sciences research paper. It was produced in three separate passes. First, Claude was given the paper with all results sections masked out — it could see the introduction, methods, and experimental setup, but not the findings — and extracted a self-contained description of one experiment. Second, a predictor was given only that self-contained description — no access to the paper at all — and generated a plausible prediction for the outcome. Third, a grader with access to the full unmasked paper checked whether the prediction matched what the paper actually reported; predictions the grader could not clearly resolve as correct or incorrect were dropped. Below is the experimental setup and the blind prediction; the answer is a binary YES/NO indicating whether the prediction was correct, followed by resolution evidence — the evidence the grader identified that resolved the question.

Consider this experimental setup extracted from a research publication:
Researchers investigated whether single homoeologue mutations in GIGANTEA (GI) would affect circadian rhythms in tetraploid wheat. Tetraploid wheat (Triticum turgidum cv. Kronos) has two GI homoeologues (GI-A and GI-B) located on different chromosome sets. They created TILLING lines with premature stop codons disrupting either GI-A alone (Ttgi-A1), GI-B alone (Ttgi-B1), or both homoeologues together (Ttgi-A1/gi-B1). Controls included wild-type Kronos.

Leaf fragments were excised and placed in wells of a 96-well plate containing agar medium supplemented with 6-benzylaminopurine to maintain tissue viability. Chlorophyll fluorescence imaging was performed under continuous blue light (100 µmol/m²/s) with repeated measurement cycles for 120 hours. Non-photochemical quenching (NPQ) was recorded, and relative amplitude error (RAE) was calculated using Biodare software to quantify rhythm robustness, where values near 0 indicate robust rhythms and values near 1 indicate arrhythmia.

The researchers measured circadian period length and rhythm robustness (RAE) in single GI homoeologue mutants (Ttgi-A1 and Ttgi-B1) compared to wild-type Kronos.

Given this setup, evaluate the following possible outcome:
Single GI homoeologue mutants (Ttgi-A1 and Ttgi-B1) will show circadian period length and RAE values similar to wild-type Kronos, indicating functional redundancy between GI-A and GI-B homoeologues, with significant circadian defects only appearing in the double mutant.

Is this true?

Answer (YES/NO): NO